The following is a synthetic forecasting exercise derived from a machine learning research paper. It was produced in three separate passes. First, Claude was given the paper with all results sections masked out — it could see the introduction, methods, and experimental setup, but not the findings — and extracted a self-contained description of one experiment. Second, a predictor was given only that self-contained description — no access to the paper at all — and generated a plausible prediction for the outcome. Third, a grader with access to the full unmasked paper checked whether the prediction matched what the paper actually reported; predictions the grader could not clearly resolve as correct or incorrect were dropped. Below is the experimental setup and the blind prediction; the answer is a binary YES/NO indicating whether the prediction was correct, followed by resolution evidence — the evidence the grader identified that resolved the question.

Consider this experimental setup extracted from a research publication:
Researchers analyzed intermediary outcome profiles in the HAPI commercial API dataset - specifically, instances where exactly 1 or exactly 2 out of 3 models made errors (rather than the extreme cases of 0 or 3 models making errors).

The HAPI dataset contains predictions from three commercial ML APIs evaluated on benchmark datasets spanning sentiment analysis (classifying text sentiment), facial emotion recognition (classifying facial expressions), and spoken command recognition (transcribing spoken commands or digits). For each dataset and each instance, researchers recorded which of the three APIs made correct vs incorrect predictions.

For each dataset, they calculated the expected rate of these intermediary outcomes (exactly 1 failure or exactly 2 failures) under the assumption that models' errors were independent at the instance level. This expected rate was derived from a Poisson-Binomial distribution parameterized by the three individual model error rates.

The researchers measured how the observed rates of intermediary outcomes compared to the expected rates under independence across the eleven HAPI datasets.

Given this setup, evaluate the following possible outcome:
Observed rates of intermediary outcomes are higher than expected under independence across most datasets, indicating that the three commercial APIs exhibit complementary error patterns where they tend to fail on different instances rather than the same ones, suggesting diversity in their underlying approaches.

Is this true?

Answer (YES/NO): NO